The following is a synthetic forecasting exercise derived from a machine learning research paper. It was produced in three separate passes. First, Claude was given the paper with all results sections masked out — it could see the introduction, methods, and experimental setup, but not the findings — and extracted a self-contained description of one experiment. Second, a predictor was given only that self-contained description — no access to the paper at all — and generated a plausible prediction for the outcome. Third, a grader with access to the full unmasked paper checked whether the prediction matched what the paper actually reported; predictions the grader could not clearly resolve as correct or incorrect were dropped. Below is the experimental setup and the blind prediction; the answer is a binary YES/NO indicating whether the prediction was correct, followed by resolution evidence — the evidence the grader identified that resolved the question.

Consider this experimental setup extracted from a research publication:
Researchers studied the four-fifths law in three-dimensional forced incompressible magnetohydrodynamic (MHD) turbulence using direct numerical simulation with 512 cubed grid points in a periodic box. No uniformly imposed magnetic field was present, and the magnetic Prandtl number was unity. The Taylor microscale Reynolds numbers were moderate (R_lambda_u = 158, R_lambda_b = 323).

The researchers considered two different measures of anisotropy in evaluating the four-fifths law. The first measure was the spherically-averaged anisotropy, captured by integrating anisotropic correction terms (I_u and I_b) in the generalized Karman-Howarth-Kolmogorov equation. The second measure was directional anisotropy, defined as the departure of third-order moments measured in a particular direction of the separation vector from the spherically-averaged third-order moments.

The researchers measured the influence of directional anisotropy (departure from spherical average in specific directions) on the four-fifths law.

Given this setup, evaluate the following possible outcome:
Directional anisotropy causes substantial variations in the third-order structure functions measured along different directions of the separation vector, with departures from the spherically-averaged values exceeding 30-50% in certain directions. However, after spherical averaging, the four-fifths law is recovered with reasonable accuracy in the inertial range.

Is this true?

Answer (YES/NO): YES